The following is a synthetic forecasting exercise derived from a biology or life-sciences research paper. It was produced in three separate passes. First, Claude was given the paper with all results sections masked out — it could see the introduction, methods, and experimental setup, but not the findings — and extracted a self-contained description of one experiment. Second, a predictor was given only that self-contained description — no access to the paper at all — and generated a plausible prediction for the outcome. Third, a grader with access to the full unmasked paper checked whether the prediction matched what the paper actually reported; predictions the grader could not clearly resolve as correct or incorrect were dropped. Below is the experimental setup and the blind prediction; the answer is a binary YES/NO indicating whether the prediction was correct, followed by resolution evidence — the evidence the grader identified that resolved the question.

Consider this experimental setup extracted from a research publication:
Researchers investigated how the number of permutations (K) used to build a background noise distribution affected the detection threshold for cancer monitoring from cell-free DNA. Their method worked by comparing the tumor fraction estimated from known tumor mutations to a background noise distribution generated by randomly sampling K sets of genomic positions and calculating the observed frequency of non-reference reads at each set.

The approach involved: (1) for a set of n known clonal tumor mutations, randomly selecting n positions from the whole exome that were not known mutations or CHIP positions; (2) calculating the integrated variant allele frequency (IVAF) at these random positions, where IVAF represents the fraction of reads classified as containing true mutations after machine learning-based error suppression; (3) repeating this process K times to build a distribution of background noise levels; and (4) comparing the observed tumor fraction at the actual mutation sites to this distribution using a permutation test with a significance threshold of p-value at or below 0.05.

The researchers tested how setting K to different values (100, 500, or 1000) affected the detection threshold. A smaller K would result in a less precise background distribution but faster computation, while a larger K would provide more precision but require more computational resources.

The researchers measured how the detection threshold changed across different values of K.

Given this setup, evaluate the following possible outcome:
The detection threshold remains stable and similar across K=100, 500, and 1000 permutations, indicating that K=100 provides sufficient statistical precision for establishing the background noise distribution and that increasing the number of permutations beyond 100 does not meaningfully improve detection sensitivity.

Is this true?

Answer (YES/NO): YES